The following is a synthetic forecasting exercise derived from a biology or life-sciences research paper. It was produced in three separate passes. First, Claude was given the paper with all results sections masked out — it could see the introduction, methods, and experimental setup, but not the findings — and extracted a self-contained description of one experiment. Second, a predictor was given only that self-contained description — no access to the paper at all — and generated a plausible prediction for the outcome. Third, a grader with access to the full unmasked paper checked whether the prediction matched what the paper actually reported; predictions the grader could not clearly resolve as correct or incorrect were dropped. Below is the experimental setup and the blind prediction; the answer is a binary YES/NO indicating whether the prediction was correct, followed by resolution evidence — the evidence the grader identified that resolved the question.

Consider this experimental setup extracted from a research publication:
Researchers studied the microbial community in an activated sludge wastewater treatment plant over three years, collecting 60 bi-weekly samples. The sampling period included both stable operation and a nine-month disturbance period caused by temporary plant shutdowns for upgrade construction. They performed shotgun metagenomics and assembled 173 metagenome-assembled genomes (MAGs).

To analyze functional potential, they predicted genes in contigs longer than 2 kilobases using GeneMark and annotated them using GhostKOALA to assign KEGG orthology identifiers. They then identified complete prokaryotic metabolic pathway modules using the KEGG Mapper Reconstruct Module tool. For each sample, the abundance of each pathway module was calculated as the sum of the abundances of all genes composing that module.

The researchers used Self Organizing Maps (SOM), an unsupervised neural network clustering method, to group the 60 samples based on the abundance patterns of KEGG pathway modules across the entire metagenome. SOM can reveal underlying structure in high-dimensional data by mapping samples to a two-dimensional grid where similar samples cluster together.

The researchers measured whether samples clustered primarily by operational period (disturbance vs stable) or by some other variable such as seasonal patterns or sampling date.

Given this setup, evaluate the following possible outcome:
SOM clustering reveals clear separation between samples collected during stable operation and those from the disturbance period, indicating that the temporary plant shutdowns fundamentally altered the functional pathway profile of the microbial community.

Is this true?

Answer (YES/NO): YES